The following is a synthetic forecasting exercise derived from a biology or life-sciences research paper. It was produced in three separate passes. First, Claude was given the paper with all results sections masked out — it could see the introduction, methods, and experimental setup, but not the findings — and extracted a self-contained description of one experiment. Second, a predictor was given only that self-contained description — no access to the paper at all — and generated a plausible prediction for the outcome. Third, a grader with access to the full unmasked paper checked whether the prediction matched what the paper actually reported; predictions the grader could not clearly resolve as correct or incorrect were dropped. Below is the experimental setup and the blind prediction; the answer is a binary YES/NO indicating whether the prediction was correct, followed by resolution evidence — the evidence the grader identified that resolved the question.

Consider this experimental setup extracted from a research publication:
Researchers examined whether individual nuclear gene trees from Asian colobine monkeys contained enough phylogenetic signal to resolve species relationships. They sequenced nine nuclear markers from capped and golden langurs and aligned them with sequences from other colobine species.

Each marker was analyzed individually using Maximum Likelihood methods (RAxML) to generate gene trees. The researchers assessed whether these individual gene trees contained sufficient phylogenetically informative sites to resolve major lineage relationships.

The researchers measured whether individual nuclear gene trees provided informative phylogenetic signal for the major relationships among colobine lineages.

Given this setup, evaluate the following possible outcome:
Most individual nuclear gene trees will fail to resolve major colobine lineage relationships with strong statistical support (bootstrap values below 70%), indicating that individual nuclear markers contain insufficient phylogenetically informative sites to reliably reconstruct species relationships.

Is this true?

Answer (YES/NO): YES